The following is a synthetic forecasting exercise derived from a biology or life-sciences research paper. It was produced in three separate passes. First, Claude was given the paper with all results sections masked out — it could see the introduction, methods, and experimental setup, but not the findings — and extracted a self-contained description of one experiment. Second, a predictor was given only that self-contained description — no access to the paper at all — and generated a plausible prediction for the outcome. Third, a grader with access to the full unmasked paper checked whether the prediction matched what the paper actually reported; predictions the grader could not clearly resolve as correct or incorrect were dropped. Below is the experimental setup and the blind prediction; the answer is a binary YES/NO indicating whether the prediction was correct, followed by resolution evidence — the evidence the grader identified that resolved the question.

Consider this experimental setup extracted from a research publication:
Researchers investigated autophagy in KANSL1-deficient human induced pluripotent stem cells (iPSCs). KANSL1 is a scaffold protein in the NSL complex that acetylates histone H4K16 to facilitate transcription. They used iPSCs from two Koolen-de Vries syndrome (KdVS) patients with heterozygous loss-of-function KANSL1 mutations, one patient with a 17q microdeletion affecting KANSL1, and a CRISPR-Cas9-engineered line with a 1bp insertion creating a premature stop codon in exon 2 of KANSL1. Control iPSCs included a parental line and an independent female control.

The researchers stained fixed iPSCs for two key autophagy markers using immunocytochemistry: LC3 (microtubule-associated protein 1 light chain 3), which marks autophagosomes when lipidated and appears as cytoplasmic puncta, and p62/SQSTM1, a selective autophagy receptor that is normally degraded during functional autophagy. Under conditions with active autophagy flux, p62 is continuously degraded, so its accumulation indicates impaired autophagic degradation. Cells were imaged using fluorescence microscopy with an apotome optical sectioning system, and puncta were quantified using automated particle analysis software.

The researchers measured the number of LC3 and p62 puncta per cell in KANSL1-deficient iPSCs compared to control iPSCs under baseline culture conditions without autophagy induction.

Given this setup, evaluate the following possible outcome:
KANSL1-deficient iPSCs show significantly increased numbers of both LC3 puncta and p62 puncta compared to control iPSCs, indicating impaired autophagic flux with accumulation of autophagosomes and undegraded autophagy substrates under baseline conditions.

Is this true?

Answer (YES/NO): YES